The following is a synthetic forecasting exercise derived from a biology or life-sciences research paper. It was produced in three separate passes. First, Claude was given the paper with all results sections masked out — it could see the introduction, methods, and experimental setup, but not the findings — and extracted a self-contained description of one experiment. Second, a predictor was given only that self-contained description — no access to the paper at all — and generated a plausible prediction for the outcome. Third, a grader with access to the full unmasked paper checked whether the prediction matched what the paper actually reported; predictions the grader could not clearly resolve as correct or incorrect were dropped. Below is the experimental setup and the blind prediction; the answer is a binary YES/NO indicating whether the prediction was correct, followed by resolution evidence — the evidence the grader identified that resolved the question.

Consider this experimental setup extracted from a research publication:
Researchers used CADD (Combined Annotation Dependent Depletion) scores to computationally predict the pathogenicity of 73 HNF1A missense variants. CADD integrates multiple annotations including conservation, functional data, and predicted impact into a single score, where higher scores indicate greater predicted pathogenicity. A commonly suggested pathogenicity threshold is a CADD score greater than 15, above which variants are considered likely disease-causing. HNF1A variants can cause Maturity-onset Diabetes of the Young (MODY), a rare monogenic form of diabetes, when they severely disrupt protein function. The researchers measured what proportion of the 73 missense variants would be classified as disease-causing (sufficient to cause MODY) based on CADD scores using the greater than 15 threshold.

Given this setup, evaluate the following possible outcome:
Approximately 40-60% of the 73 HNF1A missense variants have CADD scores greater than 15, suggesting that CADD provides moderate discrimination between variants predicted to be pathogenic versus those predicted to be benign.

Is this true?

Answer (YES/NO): NO